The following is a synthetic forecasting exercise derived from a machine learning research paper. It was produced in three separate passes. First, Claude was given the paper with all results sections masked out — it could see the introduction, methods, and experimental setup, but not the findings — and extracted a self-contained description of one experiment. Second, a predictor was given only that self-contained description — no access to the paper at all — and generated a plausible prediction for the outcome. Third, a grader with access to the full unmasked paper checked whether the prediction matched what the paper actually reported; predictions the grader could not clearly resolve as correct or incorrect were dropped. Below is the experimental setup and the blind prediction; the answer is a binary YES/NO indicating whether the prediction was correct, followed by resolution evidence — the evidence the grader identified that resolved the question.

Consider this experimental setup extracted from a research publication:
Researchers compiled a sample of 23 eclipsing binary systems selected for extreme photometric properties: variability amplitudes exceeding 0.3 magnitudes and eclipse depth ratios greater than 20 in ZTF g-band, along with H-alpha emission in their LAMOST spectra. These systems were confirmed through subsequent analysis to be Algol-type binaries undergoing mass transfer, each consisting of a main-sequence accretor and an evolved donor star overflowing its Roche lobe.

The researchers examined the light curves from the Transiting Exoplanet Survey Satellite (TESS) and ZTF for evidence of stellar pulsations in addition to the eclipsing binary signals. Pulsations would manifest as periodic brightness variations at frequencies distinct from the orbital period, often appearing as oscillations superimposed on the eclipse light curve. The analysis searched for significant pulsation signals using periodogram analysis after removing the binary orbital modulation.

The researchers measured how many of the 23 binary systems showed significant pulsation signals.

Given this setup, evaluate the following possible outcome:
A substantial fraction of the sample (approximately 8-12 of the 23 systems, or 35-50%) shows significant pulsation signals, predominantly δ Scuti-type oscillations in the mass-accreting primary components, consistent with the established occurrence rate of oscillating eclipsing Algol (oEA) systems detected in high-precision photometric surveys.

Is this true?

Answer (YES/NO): NO